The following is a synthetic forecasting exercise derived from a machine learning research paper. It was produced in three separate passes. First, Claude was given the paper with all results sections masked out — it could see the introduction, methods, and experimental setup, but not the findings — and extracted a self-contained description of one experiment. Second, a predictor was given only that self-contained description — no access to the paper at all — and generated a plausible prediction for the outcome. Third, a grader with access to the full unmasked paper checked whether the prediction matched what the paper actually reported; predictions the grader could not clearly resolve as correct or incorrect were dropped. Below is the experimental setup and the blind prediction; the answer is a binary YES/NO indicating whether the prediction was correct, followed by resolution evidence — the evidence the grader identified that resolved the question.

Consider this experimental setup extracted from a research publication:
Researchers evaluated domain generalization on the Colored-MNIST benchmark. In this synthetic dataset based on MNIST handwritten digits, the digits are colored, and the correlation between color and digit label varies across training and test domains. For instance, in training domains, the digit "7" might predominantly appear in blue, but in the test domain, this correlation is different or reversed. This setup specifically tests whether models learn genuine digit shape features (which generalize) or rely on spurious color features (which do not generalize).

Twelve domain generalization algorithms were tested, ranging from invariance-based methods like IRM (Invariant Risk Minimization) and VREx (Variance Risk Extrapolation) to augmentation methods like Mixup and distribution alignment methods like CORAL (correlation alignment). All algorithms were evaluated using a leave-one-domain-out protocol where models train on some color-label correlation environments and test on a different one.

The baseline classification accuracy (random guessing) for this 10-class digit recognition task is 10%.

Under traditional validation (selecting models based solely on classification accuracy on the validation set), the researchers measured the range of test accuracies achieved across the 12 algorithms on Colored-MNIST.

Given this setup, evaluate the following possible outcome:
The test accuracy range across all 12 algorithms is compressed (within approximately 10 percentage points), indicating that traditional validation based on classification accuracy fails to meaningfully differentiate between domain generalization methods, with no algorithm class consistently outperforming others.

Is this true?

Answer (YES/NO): YES